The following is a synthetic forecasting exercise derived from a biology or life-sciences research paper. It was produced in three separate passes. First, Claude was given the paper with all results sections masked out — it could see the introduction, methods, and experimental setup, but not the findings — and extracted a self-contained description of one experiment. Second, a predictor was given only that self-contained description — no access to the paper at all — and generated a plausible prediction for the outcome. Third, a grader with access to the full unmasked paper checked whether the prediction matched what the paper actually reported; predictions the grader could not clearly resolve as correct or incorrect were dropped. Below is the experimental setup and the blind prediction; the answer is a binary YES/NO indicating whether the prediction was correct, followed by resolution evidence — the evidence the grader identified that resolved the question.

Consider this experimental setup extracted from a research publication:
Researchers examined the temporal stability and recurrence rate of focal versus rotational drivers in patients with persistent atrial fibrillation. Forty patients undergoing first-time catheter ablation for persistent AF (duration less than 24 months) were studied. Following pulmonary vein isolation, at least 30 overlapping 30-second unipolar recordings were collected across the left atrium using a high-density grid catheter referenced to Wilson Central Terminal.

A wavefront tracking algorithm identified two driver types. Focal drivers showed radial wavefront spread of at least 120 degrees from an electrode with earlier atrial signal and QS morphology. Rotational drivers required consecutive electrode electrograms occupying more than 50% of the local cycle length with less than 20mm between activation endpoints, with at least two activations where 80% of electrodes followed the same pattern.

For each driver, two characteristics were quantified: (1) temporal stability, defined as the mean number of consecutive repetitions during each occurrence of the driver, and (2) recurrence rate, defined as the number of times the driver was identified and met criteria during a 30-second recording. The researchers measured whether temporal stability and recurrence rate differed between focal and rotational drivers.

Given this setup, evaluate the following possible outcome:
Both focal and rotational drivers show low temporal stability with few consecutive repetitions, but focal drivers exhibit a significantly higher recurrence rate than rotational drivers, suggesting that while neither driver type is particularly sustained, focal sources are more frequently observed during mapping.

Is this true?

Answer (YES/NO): NO